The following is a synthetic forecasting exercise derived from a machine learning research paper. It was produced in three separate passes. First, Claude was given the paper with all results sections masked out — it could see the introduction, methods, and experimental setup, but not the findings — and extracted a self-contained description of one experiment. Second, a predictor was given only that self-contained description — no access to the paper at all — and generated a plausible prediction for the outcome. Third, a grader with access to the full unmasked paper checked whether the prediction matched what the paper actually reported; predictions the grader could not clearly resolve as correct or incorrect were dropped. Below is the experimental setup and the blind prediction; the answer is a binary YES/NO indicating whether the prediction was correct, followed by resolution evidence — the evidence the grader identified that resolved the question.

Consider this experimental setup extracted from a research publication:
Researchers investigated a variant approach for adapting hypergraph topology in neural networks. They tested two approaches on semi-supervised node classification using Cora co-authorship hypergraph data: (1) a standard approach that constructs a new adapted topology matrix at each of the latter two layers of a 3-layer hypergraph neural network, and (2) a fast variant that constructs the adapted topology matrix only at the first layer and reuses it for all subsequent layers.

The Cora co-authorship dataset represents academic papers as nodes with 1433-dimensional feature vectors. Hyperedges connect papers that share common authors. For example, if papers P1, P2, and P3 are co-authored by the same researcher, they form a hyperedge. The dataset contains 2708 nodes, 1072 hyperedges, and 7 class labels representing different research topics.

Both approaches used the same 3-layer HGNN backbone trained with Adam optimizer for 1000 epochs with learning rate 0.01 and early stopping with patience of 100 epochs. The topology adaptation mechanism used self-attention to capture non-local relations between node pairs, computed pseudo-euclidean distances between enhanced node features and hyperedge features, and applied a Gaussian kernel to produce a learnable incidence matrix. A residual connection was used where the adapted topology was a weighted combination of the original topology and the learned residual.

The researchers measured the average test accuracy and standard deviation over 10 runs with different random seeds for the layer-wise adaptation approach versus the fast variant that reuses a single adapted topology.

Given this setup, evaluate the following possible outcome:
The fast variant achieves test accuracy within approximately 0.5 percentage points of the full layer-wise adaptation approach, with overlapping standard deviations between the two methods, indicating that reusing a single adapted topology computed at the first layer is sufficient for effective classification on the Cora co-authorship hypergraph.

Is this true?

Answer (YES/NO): YES